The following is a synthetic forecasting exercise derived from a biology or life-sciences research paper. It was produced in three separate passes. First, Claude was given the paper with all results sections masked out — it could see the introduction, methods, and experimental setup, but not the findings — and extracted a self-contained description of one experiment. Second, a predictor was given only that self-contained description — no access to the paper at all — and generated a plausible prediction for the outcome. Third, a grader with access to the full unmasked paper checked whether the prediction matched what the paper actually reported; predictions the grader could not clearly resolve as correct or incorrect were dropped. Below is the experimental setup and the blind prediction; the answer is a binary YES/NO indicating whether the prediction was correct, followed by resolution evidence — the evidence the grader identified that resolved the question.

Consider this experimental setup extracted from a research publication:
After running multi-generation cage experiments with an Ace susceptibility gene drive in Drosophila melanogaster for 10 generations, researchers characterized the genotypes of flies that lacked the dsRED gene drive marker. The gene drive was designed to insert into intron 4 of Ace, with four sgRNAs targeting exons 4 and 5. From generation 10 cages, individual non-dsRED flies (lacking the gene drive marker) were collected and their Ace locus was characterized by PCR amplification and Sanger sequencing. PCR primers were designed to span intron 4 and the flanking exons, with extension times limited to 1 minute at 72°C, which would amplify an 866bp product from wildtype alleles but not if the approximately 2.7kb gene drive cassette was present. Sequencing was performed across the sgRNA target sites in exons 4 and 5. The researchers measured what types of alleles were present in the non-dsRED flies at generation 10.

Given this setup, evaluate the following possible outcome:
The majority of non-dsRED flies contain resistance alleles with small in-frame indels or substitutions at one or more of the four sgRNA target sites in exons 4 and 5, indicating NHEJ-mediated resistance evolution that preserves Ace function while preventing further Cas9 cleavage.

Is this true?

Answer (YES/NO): NO